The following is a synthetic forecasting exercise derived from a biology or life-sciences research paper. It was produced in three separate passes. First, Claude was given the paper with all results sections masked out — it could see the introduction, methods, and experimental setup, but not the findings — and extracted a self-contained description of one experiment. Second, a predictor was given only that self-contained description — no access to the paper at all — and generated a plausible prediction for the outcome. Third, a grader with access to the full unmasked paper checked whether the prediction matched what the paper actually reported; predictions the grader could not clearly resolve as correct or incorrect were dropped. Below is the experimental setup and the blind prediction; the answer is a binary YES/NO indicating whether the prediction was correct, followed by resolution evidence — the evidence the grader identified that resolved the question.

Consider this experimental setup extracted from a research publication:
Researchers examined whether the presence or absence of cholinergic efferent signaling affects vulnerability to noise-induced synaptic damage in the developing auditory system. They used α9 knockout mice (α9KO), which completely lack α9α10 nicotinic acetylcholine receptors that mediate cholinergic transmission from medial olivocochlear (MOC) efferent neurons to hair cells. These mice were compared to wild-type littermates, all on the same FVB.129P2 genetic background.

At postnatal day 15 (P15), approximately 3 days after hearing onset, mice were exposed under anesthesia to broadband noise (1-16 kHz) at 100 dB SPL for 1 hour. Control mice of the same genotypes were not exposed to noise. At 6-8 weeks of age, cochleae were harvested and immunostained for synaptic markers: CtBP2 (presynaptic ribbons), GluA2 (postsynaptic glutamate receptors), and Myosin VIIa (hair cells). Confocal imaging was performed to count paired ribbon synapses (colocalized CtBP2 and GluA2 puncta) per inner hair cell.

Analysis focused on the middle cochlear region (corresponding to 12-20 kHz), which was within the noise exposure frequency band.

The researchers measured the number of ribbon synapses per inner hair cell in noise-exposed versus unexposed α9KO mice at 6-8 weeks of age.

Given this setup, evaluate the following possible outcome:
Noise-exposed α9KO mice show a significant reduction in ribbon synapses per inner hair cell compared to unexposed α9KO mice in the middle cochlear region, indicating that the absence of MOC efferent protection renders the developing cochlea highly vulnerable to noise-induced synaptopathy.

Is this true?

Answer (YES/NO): NO